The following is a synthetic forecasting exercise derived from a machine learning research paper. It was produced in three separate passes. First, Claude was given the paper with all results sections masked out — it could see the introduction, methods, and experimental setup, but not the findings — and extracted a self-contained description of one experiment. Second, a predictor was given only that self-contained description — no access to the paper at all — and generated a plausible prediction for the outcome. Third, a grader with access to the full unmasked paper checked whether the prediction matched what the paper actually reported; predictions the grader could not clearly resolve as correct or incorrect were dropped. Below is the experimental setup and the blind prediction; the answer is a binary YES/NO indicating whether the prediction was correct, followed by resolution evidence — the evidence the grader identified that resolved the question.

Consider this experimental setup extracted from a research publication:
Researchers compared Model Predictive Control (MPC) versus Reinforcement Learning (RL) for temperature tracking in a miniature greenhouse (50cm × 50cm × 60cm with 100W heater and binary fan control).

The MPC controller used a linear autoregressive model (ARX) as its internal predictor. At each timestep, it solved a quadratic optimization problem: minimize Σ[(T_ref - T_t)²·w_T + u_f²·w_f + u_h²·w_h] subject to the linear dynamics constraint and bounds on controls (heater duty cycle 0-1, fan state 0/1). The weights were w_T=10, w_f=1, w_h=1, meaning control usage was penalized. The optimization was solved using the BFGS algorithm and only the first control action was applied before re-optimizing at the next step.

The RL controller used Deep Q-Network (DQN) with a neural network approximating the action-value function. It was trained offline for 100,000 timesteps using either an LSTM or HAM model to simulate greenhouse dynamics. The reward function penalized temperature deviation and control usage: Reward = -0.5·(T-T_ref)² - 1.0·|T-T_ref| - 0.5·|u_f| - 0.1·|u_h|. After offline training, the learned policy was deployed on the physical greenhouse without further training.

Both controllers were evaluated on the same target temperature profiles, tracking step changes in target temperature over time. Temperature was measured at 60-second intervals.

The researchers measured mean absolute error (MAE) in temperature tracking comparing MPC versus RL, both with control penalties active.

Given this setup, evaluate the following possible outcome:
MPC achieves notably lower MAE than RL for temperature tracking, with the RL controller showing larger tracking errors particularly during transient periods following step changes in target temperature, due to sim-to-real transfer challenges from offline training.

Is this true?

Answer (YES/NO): NO